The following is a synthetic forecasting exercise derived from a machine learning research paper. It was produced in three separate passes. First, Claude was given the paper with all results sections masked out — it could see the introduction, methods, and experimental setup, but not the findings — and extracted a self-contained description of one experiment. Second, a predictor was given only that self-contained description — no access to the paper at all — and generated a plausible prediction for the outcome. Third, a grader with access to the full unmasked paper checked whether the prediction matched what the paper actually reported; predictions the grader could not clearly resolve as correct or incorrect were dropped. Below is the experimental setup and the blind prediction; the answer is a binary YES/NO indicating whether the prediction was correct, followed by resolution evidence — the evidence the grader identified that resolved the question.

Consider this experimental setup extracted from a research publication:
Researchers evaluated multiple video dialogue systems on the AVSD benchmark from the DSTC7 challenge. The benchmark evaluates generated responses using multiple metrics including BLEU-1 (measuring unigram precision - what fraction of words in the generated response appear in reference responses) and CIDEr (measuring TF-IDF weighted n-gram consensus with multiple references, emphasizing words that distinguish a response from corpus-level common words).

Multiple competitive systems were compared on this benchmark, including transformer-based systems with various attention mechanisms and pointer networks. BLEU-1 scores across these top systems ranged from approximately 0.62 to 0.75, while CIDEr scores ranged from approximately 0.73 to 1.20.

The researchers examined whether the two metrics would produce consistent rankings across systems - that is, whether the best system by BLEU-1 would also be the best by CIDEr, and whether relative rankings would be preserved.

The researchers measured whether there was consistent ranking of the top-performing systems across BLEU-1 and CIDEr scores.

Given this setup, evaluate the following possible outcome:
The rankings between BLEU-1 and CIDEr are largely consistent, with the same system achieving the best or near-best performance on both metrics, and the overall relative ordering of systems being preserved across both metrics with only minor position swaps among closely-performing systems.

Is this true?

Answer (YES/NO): YES